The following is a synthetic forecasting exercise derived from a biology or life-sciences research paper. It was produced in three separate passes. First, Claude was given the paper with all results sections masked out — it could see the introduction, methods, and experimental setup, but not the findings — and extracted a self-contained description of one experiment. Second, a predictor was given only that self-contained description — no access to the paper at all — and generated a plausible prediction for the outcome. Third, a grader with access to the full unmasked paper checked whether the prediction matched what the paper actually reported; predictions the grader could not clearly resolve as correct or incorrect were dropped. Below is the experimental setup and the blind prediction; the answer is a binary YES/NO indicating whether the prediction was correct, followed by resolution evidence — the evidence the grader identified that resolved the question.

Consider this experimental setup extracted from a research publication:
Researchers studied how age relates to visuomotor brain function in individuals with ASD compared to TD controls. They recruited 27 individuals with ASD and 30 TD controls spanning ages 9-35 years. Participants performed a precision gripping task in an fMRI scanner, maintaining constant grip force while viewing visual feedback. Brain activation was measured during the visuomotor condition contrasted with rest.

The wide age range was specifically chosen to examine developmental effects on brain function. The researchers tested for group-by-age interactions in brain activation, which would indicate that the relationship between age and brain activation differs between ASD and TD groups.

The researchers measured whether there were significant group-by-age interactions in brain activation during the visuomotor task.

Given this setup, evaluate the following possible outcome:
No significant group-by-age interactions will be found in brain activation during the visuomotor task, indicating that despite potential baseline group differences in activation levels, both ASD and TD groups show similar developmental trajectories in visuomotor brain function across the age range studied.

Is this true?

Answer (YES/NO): NO